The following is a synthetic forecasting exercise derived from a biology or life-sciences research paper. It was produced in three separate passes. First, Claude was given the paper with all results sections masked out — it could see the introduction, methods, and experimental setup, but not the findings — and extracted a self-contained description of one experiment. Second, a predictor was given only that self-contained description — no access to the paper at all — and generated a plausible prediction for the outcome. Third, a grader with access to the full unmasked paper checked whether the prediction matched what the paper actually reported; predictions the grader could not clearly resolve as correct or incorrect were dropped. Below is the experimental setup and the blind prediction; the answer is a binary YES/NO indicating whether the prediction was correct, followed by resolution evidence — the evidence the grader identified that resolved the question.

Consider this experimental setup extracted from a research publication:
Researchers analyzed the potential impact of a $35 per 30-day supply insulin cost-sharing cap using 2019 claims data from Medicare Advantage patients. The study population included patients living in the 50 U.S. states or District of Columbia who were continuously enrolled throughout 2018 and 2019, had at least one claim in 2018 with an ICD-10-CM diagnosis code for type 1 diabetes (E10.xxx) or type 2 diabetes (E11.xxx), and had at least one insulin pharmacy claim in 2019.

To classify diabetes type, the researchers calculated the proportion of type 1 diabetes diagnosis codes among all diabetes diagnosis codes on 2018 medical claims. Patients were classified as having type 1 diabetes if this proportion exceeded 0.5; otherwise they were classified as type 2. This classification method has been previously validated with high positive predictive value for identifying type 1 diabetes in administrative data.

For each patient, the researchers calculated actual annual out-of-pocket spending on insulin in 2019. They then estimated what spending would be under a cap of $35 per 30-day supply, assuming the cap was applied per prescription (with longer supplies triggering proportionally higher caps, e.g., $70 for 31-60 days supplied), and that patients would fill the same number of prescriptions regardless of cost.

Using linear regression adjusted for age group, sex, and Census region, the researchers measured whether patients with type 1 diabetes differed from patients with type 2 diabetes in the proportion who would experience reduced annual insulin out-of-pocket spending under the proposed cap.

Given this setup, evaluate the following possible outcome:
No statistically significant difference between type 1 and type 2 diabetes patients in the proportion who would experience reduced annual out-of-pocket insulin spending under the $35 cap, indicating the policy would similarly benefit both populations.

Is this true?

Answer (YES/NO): NO